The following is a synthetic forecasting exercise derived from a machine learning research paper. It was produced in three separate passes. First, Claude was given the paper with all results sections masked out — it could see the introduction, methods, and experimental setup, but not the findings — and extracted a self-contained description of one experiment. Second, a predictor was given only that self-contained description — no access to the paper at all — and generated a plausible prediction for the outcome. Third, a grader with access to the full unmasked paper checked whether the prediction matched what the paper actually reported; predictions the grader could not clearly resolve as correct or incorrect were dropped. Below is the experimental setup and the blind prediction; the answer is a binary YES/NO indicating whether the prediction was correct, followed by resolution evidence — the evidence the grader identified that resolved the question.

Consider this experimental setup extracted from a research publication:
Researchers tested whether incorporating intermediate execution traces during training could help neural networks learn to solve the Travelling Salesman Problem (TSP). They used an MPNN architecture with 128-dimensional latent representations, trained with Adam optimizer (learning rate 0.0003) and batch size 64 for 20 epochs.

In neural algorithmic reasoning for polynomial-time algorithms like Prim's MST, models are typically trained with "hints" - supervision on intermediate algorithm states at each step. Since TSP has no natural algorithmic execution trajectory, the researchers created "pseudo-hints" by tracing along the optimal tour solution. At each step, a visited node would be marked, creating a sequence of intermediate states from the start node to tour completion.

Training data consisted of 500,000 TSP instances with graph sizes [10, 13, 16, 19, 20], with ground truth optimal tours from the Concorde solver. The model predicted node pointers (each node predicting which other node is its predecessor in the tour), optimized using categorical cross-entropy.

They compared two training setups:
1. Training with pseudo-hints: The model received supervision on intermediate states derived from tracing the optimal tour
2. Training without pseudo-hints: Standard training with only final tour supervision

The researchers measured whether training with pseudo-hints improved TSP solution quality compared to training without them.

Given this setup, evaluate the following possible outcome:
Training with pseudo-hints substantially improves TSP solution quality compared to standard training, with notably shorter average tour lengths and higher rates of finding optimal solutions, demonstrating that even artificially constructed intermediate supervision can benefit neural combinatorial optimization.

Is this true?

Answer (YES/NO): NO